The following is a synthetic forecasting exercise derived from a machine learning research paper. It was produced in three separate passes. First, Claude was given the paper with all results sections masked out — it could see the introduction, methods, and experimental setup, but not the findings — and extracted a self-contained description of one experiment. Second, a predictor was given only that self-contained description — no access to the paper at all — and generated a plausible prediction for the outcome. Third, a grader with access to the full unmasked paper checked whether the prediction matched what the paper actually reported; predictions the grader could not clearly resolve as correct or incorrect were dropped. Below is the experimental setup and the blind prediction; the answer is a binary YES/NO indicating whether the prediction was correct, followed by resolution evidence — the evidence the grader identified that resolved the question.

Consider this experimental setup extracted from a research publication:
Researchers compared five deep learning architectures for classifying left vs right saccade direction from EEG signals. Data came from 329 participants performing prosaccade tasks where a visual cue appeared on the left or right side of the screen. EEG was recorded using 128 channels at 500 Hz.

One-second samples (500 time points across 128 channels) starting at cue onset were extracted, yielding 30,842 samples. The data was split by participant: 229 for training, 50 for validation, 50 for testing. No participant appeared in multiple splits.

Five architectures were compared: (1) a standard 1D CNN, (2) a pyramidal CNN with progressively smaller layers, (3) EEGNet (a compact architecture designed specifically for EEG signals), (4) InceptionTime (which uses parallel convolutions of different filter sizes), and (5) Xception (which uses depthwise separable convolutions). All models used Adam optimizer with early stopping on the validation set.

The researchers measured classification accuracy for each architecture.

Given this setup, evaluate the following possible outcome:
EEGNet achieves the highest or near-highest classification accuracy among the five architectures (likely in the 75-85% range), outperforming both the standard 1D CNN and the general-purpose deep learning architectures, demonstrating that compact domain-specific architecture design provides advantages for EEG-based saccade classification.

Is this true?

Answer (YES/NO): NO